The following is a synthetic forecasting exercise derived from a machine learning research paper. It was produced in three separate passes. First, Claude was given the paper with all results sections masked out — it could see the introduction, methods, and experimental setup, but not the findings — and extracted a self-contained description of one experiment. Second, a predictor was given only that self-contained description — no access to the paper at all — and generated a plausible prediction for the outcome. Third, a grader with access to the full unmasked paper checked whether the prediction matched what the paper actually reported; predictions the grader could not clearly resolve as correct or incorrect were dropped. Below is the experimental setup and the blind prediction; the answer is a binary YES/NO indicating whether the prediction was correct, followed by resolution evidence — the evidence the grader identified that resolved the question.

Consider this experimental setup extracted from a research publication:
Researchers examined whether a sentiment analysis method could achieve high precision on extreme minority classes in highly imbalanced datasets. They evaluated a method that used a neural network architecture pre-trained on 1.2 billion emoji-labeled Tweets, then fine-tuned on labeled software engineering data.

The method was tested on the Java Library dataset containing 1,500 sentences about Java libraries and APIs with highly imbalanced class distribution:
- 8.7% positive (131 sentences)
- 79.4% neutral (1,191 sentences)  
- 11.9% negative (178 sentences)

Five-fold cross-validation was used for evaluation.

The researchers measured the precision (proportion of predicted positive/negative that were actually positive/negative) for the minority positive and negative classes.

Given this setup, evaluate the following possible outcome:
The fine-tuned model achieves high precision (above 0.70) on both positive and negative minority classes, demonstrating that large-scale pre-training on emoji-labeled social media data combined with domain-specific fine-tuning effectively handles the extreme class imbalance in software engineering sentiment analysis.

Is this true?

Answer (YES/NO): YES